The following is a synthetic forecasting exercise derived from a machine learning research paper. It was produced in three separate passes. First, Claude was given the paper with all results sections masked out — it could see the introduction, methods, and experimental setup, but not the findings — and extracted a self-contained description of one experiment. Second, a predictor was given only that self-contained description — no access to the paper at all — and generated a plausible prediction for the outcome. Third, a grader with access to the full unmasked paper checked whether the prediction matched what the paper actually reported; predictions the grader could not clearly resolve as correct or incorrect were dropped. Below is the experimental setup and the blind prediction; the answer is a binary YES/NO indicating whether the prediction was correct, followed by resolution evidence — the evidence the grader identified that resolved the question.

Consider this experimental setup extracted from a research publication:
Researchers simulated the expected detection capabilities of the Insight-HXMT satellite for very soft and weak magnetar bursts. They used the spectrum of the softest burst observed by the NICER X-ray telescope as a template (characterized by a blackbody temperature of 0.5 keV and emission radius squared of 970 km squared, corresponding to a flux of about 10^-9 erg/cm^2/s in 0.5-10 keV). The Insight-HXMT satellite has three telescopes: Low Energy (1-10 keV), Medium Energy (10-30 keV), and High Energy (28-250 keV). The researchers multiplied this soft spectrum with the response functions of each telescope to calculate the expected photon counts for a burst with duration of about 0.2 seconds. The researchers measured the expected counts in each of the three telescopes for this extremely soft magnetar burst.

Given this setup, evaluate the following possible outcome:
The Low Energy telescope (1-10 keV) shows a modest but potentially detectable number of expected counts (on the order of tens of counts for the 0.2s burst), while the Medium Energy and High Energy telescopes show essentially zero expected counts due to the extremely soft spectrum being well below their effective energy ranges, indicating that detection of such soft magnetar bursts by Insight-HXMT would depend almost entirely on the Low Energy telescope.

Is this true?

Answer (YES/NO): NO